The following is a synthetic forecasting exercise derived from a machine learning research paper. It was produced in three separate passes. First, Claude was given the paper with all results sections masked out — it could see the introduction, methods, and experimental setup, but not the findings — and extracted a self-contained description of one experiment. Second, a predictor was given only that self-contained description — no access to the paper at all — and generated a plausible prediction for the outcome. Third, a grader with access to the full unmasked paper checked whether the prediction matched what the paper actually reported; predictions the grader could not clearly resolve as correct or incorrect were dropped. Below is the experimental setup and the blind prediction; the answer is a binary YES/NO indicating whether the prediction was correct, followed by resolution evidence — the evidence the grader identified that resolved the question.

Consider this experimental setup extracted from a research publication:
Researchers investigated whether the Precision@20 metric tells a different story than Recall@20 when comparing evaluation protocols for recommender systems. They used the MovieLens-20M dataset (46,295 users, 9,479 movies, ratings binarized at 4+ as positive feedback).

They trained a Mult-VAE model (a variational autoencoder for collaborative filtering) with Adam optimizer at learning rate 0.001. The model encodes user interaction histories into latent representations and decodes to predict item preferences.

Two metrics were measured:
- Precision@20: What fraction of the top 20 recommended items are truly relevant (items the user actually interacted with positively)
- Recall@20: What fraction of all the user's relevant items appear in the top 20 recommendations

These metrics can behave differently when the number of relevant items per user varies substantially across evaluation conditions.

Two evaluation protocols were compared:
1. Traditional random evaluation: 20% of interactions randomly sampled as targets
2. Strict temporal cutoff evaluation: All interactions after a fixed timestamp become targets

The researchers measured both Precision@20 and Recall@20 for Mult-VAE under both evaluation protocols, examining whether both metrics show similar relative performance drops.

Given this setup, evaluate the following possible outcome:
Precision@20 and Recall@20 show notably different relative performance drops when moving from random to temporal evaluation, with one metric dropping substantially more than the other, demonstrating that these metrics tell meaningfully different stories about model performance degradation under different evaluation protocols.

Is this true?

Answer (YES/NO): NO